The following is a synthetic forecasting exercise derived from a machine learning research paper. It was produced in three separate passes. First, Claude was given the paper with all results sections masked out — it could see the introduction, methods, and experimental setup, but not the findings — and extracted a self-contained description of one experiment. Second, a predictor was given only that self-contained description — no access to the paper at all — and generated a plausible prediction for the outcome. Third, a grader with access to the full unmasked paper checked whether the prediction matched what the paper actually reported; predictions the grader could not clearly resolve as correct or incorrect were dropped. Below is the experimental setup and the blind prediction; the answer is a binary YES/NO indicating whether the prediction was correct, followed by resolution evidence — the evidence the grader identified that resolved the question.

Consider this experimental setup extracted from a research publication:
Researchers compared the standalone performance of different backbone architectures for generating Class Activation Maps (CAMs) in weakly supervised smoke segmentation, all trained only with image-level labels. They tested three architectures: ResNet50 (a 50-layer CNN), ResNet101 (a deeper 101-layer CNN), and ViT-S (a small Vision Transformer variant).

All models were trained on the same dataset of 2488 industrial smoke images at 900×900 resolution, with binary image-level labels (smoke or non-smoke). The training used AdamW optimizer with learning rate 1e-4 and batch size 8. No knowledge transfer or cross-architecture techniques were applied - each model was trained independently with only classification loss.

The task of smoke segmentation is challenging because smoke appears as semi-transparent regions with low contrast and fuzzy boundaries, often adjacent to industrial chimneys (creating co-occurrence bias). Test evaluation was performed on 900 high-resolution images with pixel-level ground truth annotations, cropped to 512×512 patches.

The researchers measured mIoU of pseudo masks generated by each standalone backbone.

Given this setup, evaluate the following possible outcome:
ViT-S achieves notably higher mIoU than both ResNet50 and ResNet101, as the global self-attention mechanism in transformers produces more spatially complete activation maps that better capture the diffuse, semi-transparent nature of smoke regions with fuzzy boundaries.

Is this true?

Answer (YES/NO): NO